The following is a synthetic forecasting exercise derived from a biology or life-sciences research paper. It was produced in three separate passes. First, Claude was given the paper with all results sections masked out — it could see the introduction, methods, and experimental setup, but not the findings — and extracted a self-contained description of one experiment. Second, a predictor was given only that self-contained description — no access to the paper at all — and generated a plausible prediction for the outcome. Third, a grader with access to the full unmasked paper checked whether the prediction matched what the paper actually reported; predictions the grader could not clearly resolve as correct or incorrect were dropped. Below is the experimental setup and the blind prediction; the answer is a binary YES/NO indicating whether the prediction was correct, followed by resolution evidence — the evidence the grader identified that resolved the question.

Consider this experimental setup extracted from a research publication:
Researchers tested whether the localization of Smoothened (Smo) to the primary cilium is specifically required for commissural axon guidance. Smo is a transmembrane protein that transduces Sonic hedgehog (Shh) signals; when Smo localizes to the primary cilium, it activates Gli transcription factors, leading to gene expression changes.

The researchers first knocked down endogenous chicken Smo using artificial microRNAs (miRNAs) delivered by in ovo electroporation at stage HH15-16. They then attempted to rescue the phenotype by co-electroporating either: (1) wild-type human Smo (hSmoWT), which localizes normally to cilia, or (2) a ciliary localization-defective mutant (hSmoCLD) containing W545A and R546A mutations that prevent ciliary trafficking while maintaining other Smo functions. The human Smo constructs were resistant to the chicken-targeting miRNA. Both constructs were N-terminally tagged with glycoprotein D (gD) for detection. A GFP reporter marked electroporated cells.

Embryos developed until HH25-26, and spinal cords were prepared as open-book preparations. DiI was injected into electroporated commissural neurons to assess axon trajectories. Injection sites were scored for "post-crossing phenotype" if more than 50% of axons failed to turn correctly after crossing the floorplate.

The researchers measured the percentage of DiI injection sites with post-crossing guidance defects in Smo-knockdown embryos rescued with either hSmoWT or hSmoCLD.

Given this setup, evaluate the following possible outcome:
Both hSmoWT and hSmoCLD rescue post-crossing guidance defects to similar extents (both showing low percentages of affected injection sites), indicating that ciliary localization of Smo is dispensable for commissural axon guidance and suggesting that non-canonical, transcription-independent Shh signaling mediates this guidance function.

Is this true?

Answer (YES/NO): NO